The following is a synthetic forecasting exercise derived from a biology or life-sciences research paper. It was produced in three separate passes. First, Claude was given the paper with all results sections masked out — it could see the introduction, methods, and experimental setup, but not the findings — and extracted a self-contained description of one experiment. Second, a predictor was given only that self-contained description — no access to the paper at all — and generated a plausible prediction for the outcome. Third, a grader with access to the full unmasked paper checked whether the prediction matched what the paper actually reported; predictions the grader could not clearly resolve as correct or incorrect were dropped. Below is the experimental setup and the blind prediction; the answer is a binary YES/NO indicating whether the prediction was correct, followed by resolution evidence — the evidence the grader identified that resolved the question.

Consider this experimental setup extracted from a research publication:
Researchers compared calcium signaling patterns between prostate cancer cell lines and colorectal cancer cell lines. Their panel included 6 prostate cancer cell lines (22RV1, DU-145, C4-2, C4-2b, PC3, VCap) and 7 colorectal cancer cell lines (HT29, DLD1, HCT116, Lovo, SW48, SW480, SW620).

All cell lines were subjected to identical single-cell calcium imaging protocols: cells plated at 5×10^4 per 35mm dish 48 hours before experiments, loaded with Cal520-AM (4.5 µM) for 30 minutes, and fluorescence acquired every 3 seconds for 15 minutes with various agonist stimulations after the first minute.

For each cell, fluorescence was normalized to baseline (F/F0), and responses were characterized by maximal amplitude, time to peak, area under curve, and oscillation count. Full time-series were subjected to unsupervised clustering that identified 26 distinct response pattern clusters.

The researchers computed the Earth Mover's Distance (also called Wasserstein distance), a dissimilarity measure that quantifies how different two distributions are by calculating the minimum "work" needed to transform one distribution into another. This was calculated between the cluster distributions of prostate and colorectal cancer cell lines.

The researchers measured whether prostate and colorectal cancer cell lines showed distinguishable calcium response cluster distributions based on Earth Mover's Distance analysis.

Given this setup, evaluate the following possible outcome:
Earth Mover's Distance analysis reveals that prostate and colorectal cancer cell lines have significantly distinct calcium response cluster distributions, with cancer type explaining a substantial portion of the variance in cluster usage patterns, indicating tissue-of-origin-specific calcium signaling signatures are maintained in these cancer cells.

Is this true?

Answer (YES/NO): NO